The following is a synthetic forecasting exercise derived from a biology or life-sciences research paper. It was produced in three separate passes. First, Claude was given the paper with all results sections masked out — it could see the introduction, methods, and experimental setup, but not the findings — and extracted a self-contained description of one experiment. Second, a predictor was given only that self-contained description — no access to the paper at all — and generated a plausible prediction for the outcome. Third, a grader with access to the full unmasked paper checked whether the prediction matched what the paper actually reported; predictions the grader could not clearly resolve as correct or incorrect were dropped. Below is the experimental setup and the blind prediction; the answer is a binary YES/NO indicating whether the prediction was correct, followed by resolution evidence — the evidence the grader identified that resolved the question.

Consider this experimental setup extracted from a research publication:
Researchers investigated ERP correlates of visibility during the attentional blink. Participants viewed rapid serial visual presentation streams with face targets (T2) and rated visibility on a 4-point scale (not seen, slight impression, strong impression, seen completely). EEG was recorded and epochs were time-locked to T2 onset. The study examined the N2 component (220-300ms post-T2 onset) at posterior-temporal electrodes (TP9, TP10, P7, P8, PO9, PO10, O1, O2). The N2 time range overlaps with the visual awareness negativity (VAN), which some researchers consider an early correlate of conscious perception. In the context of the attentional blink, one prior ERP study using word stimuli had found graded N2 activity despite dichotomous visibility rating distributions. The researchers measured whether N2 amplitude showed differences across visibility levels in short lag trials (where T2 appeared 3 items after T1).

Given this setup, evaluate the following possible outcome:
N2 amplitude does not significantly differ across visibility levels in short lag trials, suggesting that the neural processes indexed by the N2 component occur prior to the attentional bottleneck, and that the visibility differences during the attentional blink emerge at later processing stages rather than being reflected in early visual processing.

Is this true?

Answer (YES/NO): NO